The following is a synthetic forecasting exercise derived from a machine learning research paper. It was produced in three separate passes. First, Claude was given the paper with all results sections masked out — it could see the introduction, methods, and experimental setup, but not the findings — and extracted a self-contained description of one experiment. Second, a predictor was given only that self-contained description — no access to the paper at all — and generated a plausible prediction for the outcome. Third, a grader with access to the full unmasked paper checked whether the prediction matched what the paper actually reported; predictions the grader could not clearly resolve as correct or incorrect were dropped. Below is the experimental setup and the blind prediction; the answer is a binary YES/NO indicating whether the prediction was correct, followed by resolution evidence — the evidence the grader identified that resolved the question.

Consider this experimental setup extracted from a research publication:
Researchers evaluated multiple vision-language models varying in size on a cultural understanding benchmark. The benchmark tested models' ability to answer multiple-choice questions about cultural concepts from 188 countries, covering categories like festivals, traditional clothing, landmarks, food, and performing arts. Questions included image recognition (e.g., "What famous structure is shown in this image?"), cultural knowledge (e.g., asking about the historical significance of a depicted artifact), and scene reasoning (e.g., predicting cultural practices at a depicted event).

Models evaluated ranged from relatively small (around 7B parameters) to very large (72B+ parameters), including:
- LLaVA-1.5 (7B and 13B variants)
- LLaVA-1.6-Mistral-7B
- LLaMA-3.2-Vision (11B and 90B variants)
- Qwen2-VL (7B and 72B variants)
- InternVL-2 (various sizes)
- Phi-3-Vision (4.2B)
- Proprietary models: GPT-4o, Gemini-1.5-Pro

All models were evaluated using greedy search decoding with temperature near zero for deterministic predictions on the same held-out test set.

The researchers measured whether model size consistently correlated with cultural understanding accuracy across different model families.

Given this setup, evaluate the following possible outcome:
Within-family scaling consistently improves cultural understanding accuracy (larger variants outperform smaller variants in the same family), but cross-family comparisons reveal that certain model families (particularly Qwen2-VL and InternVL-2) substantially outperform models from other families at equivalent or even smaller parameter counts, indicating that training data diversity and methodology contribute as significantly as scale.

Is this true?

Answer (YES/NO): NO